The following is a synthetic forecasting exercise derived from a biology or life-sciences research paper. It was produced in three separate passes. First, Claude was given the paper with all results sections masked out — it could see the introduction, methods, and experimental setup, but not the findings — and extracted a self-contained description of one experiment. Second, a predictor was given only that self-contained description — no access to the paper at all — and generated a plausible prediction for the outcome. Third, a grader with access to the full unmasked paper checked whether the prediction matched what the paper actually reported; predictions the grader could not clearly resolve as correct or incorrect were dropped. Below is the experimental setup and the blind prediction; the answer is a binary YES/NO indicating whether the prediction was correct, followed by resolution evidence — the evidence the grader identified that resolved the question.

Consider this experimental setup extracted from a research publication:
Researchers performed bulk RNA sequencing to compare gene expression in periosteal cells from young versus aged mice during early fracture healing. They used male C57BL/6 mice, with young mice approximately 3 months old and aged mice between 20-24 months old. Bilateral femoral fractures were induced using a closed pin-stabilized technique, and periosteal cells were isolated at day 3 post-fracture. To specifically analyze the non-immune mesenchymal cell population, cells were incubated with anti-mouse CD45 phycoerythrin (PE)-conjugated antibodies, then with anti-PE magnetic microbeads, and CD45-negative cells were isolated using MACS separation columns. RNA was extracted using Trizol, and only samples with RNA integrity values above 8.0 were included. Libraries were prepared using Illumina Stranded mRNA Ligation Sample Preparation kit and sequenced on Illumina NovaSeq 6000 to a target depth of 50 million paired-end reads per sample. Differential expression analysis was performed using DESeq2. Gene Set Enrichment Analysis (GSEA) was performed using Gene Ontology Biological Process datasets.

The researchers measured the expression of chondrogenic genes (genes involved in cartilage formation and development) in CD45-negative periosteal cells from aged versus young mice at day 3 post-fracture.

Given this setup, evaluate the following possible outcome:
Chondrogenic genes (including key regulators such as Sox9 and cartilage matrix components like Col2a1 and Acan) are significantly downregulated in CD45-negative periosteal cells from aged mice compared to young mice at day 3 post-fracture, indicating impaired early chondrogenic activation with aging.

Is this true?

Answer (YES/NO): NO